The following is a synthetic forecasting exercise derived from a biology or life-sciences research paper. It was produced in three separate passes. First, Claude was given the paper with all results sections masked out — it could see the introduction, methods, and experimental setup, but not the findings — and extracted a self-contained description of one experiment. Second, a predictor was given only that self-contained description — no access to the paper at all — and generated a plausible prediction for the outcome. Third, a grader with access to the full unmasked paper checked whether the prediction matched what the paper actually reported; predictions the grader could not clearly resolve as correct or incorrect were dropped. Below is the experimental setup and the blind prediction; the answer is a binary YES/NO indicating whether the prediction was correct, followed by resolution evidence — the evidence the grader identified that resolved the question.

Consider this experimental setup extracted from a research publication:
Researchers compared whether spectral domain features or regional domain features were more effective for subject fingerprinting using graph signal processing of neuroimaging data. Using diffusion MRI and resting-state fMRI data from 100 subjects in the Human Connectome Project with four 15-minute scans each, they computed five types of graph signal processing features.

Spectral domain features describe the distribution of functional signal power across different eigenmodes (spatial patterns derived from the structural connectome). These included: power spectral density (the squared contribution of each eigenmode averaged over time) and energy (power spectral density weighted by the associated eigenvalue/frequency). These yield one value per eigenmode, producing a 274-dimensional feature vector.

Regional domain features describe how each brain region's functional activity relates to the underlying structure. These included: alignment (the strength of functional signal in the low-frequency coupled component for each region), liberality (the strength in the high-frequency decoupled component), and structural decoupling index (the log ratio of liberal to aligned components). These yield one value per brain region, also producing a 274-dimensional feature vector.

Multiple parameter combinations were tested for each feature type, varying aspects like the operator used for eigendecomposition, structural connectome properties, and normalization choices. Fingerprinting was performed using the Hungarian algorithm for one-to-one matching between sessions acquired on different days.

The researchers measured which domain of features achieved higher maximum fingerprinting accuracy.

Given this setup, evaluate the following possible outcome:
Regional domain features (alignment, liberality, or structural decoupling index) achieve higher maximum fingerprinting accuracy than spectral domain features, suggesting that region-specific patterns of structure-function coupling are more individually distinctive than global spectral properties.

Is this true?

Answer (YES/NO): NO